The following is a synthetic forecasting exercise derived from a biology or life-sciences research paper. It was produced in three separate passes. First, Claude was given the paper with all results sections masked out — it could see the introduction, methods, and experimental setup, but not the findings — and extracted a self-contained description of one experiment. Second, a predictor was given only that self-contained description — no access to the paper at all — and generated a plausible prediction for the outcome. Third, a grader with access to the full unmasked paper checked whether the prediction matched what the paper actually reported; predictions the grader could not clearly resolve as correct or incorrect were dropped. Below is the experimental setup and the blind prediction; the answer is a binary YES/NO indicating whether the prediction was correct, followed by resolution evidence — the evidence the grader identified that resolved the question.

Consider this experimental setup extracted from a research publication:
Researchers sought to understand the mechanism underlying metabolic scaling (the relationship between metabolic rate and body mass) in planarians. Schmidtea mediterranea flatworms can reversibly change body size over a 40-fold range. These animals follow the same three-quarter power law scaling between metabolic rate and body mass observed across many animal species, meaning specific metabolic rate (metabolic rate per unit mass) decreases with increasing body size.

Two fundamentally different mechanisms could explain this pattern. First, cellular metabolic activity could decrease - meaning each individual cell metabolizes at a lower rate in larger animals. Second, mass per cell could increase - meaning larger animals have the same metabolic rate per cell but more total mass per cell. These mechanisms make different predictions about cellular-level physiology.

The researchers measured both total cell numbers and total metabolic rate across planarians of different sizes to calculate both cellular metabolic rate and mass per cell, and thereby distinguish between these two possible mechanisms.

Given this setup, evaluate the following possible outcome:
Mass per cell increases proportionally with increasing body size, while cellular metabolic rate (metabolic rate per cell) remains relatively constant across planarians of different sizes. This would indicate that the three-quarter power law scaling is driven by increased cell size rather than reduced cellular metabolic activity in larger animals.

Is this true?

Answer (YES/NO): YES